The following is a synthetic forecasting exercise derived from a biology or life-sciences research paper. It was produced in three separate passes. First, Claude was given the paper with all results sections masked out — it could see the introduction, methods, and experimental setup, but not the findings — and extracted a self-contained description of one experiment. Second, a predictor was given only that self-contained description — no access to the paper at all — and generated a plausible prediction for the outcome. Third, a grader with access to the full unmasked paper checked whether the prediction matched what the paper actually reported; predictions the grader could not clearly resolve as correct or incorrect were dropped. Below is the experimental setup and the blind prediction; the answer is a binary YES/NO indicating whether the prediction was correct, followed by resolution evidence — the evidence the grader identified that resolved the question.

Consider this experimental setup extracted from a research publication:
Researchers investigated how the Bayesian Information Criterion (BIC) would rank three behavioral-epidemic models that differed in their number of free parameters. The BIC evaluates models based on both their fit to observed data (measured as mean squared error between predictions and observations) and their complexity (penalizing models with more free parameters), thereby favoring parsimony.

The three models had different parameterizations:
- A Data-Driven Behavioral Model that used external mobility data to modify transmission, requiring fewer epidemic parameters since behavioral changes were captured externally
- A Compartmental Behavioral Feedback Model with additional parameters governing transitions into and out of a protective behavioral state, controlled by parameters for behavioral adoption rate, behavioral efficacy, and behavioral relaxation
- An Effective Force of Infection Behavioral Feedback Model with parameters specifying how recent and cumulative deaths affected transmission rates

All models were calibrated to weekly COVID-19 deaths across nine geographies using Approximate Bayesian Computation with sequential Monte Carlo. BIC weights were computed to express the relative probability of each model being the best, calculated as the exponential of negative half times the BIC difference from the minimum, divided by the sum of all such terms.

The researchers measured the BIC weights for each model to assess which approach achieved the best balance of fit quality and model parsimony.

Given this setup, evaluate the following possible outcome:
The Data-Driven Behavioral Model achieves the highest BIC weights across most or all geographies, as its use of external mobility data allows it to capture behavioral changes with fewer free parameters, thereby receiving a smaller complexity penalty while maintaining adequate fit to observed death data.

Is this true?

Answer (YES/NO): YES